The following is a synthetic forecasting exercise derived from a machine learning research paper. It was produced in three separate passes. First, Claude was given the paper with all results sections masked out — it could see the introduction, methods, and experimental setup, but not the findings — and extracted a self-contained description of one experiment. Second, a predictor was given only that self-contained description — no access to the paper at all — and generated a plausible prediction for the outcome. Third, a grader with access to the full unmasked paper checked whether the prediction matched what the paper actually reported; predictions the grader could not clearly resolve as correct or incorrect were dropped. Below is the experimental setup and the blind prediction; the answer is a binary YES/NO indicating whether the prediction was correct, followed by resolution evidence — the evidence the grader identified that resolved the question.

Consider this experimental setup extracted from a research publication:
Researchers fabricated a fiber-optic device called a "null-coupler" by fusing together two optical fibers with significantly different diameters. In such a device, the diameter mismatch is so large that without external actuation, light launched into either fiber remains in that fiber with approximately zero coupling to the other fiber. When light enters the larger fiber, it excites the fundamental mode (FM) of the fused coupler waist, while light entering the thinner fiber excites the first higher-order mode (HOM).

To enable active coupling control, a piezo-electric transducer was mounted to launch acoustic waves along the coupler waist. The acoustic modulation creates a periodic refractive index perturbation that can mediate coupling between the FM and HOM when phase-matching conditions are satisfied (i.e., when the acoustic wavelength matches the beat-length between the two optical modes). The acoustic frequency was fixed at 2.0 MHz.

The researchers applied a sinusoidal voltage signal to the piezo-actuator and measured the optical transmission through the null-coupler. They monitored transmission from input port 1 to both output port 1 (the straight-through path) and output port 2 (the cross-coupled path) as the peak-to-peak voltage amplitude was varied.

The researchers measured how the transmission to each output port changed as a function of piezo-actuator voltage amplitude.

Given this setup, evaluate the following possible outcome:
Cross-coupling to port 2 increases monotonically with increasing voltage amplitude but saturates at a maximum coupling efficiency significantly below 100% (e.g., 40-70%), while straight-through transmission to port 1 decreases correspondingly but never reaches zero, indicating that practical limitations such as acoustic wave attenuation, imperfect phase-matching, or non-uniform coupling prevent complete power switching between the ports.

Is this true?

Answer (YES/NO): NO